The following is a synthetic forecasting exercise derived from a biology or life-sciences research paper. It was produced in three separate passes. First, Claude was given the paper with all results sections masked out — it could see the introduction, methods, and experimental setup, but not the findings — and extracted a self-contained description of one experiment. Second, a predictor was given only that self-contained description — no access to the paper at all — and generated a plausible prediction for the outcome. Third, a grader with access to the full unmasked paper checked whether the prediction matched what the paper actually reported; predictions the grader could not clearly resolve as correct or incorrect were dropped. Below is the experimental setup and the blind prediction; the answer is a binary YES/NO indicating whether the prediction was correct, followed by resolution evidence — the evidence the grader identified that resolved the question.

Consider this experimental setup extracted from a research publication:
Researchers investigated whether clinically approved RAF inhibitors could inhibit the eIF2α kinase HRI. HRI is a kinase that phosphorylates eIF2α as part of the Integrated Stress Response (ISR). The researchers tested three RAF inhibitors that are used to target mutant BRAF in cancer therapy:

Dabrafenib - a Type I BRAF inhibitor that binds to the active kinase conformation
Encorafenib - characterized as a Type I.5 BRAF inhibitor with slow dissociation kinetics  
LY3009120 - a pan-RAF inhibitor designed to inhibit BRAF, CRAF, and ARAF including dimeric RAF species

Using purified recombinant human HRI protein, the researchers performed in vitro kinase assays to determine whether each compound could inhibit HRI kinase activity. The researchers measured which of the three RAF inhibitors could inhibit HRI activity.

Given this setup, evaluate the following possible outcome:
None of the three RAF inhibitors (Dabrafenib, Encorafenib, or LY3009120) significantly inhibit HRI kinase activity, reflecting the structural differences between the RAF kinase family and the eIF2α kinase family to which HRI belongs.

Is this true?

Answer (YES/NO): NO